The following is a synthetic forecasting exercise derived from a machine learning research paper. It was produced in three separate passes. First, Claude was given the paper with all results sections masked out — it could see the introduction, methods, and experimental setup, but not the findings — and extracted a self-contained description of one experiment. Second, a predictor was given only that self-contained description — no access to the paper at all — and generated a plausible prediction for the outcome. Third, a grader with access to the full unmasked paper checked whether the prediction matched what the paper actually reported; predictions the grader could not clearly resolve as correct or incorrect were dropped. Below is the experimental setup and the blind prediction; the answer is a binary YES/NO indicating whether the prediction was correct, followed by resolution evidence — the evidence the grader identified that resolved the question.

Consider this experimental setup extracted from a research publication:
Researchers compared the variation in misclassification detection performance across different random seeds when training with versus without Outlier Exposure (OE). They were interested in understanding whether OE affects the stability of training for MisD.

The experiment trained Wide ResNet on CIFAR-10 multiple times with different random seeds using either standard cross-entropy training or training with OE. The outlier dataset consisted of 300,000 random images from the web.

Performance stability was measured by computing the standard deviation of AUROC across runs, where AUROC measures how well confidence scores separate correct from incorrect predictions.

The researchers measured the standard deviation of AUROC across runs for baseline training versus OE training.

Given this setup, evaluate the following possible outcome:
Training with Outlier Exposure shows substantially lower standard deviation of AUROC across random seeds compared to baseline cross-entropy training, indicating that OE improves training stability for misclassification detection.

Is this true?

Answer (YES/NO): YES